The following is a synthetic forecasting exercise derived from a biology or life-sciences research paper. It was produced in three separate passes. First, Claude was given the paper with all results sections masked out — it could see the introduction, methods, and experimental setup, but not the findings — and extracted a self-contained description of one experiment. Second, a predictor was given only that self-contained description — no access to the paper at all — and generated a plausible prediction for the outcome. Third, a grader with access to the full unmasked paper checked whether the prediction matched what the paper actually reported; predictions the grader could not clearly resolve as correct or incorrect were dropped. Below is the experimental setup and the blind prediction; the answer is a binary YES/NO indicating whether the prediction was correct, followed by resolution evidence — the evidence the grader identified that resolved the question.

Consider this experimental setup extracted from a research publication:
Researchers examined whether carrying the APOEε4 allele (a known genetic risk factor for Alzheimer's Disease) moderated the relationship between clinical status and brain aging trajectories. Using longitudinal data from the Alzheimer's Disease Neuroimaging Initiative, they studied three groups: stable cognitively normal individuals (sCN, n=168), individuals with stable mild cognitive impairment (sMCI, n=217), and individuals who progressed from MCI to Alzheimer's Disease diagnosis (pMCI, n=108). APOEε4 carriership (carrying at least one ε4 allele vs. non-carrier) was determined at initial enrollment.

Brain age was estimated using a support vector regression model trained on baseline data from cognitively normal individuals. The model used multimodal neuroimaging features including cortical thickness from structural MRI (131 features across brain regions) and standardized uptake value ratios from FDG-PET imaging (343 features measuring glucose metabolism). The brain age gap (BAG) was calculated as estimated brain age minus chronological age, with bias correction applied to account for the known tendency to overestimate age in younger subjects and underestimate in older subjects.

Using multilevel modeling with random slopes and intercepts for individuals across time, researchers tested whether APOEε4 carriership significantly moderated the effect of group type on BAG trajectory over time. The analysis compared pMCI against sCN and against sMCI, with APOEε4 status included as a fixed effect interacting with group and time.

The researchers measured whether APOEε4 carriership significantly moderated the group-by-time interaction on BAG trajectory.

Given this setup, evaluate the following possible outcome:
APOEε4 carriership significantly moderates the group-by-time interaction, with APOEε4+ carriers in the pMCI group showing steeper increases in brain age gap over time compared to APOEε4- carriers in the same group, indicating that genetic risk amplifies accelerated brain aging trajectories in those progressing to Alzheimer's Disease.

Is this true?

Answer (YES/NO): NO